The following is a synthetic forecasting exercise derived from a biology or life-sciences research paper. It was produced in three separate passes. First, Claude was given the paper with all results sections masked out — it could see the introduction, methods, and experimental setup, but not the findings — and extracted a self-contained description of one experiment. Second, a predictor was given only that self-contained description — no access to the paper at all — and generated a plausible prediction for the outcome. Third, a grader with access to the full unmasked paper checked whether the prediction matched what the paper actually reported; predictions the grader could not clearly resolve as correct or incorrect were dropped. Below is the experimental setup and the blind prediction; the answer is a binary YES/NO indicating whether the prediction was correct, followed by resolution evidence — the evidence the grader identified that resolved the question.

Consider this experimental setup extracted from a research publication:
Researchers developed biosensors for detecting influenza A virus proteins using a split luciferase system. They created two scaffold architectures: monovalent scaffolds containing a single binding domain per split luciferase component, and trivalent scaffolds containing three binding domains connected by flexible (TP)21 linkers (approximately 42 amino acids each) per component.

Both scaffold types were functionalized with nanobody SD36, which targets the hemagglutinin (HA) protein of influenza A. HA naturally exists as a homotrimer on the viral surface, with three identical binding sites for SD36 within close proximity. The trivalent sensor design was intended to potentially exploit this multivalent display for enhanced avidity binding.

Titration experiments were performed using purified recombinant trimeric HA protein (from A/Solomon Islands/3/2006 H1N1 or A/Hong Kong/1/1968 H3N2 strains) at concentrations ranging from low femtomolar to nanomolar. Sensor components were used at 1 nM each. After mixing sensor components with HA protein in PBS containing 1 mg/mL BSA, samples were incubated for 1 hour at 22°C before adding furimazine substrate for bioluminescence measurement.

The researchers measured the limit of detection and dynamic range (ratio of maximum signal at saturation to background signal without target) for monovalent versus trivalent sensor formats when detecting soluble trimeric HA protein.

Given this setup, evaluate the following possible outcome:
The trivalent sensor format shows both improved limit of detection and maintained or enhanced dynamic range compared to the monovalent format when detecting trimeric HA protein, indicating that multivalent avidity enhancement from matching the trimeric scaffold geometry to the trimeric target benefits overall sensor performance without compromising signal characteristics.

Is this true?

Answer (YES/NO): NO